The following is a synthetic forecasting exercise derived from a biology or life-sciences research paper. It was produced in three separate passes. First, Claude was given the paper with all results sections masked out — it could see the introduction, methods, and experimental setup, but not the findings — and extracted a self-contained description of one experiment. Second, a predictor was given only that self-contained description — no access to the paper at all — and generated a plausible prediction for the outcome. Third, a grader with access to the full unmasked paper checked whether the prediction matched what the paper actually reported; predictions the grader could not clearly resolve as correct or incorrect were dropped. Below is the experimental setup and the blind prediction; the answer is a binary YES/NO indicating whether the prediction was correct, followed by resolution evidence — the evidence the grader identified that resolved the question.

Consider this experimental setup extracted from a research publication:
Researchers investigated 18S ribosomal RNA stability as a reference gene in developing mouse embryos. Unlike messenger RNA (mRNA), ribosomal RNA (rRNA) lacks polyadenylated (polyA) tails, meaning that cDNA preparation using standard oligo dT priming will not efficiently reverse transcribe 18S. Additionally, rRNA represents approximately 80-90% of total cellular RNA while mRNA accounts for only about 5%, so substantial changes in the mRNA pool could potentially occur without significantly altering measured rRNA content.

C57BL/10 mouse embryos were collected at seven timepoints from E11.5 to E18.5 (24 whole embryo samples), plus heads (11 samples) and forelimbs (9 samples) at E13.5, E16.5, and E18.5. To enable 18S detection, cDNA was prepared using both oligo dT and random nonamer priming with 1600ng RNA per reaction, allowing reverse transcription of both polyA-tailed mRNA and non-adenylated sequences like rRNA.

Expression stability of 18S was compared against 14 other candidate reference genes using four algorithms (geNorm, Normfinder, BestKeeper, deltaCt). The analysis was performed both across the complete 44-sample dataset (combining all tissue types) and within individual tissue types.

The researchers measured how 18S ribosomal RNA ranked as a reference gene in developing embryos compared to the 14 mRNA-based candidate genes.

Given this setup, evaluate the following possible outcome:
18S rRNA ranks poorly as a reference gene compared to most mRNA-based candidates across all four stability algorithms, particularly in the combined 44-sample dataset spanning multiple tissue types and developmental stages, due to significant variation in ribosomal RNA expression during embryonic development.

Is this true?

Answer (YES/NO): NO